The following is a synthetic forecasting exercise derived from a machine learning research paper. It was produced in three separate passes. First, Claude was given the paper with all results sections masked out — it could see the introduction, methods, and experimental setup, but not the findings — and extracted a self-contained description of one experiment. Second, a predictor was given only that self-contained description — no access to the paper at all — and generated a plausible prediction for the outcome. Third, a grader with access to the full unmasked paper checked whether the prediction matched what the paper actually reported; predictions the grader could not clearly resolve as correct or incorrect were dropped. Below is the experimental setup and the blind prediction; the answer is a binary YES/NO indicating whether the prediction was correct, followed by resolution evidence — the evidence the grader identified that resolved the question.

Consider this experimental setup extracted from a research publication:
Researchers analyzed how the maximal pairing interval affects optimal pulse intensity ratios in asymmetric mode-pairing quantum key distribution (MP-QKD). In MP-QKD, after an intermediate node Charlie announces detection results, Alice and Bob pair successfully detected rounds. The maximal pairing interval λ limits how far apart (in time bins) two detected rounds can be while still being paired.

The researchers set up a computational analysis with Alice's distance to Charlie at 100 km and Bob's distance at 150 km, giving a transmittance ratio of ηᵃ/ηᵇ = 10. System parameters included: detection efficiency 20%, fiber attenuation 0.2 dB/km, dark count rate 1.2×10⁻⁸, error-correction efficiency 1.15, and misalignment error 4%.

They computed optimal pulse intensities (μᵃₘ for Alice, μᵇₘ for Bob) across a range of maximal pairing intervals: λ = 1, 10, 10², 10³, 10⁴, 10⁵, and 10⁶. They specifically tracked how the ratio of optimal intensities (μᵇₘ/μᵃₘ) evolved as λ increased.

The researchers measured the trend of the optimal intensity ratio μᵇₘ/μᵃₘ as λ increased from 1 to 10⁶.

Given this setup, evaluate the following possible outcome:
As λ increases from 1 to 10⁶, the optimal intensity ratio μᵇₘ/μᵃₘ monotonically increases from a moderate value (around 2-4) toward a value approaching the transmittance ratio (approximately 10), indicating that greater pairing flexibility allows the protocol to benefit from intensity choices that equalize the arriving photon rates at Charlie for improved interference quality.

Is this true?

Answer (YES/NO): NO